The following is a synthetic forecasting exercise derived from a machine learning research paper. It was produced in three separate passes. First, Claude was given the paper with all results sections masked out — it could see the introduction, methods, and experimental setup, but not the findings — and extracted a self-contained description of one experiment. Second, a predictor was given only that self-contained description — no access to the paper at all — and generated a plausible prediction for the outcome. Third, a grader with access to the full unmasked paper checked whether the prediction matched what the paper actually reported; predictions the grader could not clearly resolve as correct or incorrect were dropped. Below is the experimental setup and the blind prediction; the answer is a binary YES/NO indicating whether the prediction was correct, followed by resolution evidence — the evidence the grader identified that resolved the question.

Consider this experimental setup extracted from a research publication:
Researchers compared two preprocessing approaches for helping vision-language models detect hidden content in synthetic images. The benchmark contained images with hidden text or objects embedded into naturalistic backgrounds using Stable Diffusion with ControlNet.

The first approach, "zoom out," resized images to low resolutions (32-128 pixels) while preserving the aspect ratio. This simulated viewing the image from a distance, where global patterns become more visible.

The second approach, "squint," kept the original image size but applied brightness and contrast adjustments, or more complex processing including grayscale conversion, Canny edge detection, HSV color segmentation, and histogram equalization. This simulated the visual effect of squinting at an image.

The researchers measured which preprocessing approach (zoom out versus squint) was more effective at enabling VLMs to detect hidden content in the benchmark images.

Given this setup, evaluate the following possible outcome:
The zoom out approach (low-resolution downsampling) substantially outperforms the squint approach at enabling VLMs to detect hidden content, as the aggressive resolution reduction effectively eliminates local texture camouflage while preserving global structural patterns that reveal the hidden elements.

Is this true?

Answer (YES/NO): YES